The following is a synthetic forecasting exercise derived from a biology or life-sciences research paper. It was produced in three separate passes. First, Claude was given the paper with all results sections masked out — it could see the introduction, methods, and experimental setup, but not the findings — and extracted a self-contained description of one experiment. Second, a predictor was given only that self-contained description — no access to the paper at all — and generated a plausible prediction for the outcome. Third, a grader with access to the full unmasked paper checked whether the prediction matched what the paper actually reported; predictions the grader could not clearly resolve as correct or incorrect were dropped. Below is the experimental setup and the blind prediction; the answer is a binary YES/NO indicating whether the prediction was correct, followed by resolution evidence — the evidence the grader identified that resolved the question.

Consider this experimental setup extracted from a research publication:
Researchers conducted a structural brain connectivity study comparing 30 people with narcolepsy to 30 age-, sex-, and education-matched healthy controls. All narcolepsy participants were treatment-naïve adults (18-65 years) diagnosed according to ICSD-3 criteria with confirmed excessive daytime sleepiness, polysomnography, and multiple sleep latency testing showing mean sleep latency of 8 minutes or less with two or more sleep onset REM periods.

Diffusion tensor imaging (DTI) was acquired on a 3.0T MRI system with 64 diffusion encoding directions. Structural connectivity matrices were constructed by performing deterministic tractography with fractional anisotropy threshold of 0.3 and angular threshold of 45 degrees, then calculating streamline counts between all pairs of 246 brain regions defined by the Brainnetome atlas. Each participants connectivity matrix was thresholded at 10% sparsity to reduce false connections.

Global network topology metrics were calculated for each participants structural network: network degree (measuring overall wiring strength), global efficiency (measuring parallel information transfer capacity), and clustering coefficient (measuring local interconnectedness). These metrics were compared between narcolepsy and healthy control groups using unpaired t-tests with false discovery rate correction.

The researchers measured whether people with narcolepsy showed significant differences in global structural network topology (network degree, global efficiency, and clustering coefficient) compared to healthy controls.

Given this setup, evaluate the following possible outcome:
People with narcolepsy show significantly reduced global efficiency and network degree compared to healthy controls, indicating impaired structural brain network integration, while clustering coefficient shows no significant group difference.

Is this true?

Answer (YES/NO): YES